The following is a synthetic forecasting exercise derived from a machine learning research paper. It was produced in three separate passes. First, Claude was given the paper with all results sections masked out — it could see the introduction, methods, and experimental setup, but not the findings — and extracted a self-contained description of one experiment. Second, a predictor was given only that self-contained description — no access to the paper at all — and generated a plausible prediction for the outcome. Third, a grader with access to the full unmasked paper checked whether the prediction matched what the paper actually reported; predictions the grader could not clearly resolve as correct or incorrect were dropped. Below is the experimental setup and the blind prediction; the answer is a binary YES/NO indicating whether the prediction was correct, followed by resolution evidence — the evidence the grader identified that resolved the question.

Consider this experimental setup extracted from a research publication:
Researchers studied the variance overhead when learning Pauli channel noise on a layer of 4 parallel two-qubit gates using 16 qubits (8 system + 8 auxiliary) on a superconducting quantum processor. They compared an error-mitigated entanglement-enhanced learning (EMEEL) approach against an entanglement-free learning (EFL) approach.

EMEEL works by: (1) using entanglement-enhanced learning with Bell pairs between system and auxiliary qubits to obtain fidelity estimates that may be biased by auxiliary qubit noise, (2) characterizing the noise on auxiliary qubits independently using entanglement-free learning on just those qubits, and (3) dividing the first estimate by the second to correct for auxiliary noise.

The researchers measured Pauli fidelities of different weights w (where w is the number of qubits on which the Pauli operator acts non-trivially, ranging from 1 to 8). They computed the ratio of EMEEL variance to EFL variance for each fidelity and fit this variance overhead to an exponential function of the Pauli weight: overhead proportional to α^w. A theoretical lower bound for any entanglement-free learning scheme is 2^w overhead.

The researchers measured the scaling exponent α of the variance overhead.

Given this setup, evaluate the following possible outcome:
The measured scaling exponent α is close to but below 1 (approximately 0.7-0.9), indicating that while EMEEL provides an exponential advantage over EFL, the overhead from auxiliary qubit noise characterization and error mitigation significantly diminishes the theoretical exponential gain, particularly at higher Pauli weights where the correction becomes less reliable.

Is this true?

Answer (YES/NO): NO